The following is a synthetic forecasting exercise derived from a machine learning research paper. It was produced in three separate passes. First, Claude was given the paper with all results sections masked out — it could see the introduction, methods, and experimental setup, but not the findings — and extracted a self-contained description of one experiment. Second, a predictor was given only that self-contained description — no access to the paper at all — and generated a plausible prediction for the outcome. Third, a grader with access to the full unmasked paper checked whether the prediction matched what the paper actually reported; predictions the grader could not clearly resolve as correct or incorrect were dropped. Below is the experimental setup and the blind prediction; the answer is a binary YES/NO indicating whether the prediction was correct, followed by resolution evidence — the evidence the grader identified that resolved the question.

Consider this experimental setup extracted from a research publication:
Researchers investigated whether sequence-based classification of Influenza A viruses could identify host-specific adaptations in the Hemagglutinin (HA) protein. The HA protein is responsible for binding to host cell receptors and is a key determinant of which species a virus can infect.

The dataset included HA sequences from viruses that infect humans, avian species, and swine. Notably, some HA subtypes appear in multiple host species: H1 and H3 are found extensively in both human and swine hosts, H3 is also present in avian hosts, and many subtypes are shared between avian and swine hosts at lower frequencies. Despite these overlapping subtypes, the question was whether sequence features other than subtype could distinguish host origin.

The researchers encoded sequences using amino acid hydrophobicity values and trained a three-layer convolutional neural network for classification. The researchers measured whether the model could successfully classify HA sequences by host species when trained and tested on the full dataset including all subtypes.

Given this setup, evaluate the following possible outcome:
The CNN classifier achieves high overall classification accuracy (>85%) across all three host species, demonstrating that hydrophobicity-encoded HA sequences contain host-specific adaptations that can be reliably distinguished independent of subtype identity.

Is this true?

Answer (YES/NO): YES